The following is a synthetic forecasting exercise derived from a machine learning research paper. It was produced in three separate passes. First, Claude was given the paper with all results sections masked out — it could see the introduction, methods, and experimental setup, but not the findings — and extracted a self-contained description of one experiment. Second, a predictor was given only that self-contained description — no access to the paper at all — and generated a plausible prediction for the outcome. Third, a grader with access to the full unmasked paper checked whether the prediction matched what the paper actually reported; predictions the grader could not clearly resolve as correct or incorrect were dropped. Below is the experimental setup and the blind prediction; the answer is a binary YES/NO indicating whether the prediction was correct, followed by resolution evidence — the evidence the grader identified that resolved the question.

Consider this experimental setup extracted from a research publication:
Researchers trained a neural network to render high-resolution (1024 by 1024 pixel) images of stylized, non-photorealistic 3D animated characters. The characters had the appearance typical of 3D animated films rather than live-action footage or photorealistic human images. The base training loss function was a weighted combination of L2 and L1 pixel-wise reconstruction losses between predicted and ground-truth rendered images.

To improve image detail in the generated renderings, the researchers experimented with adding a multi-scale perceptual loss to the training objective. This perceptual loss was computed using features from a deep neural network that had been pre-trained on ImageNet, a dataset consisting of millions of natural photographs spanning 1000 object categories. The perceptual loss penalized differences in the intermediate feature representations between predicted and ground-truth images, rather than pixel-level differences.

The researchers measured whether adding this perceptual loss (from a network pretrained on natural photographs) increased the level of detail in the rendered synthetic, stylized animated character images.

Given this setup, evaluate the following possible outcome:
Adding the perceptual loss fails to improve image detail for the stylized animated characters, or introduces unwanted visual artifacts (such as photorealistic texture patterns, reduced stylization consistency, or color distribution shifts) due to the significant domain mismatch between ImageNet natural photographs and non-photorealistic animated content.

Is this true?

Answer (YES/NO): NO